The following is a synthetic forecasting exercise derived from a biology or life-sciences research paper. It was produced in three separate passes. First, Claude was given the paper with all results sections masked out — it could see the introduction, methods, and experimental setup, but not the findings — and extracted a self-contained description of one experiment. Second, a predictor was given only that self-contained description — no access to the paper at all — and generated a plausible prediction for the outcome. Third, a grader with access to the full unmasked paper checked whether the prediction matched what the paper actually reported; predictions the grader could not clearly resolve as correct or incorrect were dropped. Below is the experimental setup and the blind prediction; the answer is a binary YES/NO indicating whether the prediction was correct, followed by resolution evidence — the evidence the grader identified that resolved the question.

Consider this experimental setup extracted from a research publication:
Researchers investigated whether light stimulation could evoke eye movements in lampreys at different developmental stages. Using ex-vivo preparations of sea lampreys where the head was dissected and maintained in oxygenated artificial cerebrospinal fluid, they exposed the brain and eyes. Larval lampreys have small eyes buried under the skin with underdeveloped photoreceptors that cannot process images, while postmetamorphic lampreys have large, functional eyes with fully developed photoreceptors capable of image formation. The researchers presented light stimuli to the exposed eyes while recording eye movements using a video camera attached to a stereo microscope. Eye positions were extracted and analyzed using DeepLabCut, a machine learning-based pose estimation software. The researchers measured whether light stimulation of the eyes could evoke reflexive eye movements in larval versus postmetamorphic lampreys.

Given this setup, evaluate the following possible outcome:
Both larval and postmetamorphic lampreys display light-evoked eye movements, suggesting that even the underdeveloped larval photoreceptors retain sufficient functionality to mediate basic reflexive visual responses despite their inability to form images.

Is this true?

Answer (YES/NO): NO